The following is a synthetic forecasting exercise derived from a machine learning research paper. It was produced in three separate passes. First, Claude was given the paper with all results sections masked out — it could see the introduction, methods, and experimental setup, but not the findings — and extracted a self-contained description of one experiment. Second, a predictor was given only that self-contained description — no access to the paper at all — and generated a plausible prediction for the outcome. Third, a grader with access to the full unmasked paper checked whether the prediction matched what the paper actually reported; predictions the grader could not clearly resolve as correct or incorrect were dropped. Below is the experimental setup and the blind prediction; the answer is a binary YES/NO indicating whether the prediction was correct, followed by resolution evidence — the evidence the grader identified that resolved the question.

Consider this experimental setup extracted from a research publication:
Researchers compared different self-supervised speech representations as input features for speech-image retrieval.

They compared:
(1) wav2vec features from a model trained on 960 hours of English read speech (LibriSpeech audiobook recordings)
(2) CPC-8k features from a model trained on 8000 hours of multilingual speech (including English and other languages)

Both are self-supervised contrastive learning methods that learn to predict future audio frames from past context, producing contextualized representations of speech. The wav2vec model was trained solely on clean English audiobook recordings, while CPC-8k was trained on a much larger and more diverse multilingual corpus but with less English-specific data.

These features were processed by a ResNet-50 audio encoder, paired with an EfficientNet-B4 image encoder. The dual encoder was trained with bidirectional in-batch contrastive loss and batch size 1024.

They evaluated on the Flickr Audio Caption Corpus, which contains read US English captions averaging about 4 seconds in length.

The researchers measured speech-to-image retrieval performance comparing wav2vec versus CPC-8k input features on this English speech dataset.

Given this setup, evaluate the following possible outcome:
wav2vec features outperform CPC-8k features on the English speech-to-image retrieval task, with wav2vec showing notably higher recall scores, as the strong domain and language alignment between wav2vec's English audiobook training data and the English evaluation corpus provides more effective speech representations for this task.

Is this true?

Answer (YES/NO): NO